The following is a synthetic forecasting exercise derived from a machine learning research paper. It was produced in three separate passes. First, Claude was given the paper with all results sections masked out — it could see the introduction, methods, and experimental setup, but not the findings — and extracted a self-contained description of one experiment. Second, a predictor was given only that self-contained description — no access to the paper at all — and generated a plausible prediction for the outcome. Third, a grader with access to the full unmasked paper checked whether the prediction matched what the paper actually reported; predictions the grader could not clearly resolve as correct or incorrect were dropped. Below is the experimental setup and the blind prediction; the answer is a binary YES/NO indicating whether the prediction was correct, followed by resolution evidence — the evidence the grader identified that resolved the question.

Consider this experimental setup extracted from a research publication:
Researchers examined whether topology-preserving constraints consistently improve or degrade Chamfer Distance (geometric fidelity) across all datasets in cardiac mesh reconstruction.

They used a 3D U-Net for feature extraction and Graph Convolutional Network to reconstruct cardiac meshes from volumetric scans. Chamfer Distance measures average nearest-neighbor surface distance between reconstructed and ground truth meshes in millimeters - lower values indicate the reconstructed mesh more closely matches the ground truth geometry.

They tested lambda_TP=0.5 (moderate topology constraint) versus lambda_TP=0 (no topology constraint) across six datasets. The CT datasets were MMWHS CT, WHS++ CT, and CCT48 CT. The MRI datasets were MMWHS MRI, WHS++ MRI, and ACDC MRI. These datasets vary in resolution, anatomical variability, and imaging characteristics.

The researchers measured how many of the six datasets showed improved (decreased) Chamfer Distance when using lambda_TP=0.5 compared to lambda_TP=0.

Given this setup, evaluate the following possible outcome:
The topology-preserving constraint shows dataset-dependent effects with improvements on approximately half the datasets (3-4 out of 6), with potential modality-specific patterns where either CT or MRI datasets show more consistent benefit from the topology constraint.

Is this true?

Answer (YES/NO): NO